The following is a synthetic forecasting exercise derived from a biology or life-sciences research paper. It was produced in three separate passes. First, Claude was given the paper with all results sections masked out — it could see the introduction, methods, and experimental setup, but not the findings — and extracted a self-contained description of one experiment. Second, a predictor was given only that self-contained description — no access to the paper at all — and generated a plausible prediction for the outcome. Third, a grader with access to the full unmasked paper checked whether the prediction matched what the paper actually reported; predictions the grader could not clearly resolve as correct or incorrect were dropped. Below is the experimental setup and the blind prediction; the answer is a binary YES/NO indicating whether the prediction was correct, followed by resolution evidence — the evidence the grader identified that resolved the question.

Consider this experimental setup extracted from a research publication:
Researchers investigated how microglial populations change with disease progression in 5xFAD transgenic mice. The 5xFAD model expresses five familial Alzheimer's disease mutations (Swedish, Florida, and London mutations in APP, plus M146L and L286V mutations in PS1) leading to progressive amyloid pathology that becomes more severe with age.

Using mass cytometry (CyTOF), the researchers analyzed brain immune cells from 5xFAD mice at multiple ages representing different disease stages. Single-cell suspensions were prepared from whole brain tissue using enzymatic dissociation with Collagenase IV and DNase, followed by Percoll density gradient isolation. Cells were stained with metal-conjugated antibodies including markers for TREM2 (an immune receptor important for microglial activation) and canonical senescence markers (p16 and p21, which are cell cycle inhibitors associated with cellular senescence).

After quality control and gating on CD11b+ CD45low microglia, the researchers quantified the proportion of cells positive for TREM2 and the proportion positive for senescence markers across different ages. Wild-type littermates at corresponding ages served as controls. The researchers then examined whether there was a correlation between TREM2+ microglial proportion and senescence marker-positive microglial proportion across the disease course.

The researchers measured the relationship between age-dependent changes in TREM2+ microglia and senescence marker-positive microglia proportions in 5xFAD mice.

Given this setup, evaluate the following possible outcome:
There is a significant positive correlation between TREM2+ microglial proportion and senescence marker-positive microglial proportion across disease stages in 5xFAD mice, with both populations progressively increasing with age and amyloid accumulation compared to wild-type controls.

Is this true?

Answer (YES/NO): YES